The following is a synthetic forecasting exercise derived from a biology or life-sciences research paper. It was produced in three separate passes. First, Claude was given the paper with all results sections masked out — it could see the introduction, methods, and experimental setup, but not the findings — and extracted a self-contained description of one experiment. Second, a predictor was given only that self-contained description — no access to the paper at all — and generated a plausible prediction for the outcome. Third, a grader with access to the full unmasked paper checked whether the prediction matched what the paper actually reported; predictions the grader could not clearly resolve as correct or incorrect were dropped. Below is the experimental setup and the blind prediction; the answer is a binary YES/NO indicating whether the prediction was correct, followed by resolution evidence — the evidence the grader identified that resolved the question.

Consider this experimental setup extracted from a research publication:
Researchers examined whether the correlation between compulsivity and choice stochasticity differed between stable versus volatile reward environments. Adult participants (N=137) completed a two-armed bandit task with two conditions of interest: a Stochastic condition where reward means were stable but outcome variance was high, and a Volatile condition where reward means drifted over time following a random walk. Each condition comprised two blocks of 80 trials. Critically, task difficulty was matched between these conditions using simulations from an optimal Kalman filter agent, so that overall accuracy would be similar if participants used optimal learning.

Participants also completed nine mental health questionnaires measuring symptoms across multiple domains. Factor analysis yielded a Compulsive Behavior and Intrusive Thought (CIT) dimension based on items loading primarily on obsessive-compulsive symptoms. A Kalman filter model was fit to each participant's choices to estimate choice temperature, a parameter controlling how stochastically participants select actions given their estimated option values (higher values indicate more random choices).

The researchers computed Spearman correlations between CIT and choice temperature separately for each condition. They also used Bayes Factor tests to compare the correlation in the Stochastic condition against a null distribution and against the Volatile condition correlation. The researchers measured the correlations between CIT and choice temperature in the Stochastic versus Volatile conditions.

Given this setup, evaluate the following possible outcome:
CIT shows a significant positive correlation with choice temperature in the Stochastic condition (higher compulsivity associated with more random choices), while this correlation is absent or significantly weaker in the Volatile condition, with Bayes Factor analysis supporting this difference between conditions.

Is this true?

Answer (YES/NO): NO